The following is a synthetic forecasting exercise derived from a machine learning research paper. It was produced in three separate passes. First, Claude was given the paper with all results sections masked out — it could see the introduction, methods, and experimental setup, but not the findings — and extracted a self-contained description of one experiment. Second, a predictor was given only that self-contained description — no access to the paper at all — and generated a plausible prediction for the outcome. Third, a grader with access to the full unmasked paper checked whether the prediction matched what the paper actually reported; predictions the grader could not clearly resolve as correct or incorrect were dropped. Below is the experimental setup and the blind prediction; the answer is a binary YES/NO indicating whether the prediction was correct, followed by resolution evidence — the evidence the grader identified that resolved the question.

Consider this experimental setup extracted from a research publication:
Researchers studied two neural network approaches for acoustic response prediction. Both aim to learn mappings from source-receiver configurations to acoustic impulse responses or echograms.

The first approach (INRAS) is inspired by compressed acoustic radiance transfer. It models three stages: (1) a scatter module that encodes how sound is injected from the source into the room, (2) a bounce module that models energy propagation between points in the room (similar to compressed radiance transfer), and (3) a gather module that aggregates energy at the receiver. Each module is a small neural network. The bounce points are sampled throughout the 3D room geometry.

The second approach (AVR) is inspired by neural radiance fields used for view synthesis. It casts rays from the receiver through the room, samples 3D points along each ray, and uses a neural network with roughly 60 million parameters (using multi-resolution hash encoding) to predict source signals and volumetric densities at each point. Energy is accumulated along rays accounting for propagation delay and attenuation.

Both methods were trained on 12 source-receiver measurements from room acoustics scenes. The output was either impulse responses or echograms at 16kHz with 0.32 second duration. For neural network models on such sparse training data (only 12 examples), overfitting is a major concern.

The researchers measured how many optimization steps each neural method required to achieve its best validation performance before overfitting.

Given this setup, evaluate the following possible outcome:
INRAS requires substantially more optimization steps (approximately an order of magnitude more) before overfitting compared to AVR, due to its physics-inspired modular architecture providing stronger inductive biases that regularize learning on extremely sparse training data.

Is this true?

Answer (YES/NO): NO